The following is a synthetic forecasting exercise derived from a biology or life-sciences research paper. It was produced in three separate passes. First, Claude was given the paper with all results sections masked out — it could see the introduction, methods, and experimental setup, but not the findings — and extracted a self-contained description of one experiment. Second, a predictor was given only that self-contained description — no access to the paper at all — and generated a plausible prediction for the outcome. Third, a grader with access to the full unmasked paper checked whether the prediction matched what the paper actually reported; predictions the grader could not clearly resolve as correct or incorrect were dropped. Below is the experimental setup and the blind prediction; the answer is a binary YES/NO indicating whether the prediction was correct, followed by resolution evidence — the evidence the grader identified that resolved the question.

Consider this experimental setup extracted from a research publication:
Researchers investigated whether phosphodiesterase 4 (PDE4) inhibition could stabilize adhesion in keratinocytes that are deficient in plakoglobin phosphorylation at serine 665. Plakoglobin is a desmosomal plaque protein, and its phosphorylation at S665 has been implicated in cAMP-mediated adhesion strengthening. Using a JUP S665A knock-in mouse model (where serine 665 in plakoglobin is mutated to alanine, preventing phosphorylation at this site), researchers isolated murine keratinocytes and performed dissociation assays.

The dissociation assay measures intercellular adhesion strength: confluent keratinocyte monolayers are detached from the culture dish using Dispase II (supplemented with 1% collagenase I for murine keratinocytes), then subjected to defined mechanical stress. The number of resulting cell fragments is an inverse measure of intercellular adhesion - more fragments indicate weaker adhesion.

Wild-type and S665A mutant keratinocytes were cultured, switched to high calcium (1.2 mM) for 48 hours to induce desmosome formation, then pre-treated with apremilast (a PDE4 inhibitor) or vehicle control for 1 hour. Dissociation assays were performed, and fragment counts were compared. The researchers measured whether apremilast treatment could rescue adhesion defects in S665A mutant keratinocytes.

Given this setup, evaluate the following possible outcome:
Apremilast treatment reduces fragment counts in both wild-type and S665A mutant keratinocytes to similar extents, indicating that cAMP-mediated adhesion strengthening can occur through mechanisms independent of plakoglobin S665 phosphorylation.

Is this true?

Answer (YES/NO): NO